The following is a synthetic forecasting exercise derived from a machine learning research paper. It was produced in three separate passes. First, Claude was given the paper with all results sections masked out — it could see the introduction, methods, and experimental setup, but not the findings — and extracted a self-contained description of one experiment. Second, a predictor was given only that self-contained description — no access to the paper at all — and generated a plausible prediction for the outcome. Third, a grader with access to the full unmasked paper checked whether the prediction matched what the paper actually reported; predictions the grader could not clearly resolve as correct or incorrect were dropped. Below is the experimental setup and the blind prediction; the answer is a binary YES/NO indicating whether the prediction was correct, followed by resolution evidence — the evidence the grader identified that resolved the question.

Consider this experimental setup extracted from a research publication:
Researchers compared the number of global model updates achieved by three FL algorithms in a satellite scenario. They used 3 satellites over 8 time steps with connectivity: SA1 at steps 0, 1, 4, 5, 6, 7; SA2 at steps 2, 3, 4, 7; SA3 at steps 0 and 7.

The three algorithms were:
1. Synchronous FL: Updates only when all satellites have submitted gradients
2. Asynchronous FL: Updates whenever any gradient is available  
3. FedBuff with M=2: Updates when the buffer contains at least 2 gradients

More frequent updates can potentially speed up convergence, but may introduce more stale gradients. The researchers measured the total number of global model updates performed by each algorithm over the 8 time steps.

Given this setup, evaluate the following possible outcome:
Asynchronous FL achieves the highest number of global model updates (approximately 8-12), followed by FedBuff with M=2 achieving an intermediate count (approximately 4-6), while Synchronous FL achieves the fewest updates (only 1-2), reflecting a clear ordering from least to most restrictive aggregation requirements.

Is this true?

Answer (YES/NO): NO